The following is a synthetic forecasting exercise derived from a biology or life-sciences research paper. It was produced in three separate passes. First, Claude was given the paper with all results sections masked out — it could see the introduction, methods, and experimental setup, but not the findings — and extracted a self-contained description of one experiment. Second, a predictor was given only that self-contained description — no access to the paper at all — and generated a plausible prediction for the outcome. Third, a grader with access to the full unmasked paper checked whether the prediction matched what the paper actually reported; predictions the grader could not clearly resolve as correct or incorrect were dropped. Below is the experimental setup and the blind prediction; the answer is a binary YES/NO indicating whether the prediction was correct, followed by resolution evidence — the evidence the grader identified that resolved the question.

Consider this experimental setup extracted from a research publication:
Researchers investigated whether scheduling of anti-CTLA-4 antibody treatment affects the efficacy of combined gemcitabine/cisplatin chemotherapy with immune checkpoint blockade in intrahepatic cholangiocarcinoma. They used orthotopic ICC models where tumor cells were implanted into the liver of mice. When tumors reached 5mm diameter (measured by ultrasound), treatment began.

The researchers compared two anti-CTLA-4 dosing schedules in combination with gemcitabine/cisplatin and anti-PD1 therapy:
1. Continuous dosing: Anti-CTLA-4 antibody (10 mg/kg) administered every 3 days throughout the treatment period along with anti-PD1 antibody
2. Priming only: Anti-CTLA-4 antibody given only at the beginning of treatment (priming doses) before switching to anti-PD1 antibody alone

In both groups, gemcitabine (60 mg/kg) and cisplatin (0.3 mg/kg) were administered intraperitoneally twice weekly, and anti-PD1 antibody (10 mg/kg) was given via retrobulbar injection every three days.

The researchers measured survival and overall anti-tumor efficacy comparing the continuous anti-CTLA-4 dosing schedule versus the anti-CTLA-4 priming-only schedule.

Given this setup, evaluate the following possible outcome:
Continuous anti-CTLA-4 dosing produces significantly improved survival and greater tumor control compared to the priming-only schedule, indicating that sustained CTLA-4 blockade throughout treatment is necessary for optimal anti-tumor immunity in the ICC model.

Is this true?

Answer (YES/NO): NO